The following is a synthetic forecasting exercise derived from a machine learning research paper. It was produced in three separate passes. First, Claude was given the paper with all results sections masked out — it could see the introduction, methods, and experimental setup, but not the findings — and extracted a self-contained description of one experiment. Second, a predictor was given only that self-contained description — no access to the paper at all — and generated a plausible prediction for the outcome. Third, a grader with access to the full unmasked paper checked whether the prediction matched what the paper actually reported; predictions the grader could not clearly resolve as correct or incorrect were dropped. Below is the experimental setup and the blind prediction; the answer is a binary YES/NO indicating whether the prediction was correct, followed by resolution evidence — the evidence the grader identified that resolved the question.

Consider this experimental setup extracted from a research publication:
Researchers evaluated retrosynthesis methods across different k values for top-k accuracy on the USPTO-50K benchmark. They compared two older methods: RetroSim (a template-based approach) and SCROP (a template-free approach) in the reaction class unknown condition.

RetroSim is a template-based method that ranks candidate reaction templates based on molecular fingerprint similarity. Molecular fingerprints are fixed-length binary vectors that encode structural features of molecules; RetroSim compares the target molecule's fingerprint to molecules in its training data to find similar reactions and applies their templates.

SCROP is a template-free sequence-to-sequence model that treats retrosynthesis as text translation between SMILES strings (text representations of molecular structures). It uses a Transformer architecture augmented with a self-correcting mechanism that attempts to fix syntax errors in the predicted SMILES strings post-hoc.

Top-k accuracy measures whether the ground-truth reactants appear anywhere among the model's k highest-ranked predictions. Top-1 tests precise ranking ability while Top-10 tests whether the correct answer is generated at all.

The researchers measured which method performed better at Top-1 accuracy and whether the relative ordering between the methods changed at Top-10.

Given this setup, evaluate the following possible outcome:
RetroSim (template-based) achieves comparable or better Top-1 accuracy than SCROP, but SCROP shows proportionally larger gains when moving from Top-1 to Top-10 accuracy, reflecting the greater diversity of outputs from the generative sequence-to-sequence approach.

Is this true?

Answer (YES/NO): NO